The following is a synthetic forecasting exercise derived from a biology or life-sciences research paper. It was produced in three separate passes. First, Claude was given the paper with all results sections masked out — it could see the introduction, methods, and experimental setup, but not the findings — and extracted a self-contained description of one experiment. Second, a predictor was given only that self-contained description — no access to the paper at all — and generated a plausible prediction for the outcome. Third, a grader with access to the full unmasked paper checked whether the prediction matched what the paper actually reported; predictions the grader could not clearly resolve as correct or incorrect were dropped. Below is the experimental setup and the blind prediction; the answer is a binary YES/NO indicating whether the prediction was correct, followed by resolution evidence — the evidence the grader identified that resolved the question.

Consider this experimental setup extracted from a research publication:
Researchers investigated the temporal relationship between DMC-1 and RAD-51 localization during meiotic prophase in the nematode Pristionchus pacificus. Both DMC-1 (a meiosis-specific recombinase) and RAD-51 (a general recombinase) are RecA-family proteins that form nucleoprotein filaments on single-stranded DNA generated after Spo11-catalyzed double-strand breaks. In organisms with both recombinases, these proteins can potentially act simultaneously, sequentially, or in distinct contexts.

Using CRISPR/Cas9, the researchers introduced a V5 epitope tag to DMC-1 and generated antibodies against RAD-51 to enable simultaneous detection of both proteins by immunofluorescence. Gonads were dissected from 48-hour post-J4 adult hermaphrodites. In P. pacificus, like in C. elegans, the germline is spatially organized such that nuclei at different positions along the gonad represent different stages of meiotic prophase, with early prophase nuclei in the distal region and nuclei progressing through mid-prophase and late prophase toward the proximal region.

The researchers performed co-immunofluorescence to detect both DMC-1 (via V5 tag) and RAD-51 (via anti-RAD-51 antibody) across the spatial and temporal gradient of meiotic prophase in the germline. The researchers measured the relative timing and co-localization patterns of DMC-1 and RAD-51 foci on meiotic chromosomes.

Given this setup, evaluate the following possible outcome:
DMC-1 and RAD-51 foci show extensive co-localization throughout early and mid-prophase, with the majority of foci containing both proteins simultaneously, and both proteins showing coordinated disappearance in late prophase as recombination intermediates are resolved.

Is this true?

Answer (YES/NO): NO